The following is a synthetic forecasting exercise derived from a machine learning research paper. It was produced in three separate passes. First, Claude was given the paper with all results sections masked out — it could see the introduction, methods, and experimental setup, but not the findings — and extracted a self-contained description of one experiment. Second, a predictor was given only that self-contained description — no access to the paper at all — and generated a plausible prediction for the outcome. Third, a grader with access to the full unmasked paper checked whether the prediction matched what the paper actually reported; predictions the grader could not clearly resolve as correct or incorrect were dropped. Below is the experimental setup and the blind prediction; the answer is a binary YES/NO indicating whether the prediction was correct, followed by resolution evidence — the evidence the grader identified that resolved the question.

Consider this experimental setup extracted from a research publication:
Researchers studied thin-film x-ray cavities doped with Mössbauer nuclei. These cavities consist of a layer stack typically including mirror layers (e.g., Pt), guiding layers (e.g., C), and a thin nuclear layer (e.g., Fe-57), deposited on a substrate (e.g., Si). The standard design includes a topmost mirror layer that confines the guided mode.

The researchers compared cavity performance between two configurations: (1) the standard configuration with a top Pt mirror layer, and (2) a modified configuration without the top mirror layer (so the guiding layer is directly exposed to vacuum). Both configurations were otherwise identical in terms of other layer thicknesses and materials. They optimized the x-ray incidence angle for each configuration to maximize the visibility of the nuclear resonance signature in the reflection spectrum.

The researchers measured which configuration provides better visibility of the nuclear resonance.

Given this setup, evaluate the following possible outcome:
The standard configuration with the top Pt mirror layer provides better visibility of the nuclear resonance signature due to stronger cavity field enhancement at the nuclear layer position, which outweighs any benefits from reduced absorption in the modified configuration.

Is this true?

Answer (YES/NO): NO